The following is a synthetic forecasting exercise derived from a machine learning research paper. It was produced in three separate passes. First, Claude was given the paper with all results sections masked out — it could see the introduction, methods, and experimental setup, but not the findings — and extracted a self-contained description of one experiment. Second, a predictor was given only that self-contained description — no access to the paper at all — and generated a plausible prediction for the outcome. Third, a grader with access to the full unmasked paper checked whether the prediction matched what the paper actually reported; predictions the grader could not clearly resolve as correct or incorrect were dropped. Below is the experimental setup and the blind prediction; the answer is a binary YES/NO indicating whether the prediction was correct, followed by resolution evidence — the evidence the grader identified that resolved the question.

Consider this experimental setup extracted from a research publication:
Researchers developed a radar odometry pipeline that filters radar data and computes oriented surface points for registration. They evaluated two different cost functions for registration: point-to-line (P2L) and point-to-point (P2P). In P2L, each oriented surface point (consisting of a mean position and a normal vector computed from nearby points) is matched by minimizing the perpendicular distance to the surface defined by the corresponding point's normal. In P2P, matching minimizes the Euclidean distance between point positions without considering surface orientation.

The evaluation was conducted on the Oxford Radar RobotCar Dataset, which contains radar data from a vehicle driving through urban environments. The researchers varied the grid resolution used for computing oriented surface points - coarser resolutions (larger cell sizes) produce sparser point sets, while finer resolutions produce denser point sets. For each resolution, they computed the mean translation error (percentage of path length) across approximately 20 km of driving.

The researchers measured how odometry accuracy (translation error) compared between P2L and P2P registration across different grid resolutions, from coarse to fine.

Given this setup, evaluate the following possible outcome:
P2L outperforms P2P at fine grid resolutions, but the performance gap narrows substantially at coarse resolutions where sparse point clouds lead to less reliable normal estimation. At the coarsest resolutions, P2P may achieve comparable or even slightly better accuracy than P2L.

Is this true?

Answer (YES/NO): NO